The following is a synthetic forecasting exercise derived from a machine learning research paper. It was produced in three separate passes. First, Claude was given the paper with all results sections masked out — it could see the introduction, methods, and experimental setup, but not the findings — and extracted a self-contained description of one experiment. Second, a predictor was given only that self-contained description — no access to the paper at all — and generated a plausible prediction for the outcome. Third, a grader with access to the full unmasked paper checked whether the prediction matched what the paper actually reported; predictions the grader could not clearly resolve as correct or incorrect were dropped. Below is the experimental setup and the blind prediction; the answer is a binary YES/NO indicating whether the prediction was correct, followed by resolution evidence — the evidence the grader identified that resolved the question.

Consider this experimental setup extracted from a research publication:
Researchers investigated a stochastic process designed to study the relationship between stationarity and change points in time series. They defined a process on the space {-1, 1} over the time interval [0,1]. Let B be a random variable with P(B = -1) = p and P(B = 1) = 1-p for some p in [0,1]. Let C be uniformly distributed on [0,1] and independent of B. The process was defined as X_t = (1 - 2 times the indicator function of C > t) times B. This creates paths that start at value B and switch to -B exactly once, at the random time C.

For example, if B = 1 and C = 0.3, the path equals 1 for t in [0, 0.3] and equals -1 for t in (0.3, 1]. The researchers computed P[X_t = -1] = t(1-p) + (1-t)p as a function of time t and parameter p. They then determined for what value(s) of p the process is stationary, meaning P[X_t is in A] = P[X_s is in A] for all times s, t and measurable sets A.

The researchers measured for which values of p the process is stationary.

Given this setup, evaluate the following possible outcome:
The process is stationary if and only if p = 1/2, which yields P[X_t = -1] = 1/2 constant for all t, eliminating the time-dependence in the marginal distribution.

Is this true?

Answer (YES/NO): YES